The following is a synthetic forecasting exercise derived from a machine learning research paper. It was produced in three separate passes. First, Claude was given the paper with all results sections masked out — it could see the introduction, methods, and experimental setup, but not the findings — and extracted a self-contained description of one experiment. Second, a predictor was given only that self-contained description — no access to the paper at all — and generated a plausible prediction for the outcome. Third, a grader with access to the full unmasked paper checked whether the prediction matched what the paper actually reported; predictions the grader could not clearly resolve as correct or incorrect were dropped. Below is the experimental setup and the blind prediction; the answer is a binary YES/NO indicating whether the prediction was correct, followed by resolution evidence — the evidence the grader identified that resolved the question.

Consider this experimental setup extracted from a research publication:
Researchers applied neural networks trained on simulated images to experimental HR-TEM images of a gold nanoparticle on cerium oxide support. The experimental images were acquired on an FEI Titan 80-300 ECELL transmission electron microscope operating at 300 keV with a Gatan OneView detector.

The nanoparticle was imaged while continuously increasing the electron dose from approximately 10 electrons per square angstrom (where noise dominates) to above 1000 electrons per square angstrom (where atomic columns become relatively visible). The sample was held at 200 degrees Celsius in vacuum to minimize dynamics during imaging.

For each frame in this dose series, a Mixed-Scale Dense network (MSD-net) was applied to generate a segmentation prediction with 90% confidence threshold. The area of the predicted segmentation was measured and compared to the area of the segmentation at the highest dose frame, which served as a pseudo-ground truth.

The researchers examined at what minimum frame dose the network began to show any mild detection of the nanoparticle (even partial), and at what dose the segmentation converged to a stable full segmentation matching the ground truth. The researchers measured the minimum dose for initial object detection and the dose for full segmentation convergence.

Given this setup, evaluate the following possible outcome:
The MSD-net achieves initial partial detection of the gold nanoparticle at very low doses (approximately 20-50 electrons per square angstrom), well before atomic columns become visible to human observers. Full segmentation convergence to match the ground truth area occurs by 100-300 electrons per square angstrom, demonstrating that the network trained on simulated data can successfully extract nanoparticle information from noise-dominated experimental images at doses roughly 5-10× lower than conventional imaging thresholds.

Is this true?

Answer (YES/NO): YES